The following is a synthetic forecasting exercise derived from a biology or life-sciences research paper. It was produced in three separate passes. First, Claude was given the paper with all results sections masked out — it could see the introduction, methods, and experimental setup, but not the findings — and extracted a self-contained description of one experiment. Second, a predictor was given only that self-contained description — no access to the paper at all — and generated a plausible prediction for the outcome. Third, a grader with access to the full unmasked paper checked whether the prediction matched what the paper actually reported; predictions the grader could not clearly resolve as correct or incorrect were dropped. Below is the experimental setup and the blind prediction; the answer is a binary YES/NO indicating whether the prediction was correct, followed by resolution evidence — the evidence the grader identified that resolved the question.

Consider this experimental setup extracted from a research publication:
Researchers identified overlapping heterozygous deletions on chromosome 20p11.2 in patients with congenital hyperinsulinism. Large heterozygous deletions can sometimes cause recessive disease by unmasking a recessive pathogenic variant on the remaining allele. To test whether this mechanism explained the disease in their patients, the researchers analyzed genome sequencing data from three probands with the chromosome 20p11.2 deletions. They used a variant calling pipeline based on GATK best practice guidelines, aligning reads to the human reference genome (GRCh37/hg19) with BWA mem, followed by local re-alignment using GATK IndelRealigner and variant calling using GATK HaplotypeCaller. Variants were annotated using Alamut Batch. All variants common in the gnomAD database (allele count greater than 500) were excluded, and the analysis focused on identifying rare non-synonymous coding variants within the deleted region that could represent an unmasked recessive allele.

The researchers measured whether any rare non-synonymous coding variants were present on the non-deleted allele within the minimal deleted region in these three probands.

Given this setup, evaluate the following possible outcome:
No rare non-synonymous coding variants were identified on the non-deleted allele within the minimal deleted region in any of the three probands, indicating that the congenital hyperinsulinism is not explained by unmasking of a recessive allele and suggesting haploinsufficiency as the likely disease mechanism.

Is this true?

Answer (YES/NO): YES